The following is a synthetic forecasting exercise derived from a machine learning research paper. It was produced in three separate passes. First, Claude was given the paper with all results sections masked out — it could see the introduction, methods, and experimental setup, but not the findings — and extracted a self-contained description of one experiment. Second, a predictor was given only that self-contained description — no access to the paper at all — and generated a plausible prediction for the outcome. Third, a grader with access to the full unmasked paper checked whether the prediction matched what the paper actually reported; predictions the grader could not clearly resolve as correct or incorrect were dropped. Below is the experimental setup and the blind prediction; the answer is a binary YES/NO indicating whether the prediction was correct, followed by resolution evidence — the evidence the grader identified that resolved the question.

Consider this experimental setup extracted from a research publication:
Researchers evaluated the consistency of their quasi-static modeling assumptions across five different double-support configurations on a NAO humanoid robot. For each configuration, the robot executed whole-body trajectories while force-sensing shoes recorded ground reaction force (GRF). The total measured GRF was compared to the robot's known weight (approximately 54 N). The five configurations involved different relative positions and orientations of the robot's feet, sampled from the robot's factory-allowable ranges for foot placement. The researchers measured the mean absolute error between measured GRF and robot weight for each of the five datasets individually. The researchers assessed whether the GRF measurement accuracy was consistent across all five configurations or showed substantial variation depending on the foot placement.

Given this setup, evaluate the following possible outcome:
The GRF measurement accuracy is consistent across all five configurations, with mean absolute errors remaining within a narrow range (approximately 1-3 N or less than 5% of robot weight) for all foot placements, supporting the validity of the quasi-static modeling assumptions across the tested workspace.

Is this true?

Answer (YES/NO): YES